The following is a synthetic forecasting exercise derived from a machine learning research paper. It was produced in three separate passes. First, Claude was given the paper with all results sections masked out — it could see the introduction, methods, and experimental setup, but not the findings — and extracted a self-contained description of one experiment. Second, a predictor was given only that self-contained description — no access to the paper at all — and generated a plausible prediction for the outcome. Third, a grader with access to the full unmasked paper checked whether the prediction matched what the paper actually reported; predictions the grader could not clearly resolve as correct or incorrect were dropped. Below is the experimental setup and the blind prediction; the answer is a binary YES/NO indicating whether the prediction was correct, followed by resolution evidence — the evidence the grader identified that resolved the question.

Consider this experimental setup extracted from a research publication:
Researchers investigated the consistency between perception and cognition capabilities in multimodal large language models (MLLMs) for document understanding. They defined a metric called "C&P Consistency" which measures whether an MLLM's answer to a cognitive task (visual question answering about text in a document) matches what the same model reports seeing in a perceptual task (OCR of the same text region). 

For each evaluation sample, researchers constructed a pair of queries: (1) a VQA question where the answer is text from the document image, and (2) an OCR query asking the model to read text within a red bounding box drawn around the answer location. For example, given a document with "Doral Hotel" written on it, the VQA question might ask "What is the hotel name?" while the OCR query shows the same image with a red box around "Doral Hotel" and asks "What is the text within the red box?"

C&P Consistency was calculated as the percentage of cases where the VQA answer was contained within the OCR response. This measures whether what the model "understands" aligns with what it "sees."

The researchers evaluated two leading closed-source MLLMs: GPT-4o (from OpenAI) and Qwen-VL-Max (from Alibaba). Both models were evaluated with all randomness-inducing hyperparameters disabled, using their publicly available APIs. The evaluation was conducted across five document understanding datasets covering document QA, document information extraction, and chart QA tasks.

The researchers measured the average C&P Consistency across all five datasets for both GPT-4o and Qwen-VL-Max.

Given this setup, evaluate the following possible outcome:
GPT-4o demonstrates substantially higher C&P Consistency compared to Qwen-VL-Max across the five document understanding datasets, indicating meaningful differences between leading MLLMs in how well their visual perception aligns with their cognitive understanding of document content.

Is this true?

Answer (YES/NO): NO